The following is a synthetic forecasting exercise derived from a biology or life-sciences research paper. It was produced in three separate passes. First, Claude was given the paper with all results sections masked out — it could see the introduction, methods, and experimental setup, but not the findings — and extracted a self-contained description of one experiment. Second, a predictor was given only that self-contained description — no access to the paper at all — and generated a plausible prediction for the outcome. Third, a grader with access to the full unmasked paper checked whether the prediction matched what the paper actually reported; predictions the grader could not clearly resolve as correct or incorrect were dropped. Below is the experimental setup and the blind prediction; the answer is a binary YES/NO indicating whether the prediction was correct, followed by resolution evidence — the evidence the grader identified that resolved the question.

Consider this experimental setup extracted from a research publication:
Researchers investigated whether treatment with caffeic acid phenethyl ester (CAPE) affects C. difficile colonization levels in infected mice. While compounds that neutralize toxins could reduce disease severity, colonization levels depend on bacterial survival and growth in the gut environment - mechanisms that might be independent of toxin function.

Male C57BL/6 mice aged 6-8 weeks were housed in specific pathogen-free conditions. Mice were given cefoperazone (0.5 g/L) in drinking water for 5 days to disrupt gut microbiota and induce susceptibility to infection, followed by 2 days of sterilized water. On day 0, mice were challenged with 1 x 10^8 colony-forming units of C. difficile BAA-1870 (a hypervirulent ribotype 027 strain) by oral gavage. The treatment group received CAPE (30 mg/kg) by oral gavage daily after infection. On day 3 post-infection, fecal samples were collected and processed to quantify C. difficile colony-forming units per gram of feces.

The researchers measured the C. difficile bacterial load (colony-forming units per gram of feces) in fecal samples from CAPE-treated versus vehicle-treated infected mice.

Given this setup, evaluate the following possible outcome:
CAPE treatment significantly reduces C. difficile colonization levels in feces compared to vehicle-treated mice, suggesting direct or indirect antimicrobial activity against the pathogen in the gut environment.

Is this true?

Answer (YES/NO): YES